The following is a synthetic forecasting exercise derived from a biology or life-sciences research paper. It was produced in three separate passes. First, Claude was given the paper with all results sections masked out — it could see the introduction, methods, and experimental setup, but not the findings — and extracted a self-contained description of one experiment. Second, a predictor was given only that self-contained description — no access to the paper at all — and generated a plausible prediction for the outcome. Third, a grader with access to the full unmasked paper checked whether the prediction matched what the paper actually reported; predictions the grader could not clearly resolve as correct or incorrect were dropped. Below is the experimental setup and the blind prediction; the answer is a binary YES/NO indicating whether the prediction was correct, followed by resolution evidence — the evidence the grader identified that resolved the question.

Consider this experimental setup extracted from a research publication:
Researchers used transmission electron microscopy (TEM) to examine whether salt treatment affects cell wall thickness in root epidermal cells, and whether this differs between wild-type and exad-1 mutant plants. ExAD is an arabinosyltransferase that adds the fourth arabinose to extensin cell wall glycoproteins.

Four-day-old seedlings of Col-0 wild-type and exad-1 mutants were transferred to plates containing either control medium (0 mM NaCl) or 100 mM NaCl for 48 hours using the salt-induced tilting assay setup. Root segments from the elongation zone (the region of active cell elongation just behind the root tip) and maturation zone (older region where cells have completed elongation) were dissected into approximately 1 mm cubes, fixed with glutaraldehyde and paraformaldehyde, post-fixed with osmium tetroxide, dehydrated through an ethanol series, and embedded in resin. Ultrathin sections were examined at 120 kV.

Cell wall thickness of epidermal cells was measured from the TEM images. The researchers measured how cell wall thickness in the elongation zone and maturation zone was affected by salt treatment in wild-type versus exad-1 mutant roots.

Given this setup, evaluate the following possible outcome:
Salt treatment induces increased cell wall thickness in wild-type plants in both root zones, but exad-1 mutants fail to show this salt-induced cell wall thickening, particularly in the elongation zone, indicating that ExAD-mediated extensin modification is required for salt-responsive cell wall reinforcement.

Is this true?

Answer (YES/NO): NO